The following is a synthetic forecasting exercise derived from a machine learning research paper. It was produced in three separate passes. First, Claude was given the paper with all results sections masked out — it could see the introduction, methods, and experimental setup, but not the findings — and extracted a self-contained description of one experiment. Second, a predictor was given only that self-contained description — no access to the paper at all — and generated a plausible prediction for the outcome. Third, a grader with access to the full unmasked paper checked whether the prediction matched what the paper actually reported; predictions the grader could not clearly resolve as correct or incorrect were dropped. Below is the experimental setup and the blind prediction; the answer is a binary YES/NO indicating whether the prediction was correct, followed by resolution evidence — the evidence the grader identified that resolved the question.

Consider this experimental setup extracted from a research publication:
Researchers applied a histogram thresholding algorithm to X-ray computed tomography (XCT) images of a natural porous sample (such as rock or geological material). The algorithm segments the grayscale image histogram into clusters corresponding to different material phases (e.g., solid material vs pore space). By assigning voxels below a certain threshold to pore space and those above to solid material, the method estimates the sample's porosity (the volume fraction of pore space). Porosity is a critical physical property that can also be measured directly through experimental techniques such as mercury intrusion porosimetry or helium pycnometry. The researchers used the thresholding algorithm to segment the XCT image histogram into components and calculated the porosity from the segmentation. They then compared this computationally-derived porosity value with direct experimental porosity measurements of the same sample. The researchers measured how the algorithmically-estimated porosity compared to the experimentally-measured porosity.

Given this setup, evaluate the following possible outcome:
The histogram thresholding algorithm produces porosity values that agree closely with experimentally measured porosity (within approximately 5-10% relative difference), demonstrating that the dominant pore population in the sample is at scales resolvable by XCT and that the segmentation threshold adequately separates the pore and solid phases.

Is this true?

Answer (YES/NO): YES